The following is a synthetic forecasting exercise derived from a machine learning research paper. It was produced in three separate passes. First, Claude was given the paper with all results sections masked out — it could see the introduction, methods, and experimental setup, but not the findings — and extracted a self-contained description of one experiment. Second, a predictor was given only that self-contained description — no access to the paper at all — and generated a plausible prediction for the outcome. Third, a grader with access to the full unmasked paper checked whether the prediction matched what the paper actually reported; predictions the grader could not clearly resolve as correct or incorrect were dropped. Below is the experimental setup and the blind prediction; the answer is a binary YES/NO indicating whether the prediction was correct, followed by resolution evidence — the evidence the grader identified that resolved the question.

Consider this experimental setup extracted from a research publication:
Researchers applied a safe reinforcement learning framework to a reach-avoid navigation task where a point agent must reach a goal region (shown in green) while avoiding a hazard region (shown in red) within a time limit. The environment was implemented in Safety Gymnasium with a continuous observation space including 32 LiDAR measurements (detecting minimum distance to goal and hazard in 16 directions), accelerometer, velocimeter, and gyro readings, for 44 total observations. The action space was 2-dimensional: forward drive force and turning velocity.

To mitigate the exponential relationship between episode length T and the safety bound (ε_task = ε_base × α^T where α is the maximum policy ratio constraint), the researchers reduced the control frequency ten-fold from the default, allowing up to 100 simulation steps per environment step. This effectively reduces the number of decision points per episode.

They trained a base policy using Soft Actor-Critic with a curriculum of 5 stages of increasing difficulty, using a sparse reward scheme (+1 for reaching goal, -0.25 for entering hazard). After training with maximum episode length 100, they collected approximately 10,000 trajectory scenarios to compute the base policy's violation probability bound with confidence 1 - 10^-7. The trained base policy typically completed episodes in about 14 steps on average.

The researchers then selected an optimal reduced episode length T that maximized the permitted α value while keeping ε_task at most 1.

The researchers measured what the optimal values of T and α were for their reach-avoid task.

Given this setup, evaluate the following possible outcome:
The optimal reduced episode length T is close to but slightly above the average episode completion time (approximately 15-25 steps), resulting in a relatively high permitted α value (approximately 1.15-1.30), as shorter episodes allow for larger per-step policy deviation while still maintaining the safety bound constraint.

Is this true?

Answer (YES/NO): YES